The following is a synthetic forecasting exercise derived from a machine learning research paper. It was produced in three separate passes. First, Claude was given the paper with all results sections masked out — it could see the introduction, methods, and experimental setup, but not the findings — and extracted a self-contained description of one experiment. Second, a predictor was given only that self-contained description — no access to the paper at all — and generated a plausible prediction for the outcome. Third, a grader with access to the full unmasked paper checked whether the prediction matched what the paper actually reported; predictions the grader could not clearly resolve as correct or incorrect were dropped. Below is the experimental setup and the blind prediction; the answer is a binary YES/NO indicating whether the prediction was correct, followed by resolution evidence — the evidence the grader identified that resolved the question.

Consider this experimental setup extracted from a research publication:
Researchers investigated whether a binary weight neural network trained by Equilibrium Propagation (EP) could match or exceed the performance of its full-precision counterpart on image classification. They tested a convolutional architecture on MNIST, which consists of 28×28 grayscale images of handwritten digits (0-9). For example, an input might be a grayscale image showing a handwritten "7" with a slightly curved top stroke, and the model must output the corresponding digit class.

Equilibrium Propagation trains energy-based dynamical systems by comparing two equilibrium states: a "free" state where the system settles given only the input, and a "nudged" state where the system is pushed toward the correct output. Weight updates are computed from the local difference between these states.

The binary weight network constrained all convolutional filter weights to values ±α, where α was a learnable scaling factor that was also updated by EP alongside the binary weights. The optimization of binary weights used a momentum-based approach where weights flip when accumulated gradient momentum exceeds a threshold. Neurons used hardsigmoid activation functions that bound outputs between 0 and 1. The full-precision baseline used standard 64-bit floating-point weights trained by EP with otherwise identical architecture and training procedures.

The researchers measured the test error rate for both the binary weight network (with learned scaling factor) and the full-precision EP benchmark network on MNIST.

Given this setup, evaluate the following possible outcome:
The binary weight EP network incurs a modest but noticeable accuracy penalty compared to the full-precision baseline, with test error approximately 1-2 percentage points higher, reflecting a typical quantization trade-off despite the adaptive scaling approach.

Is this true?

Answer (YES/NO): NO